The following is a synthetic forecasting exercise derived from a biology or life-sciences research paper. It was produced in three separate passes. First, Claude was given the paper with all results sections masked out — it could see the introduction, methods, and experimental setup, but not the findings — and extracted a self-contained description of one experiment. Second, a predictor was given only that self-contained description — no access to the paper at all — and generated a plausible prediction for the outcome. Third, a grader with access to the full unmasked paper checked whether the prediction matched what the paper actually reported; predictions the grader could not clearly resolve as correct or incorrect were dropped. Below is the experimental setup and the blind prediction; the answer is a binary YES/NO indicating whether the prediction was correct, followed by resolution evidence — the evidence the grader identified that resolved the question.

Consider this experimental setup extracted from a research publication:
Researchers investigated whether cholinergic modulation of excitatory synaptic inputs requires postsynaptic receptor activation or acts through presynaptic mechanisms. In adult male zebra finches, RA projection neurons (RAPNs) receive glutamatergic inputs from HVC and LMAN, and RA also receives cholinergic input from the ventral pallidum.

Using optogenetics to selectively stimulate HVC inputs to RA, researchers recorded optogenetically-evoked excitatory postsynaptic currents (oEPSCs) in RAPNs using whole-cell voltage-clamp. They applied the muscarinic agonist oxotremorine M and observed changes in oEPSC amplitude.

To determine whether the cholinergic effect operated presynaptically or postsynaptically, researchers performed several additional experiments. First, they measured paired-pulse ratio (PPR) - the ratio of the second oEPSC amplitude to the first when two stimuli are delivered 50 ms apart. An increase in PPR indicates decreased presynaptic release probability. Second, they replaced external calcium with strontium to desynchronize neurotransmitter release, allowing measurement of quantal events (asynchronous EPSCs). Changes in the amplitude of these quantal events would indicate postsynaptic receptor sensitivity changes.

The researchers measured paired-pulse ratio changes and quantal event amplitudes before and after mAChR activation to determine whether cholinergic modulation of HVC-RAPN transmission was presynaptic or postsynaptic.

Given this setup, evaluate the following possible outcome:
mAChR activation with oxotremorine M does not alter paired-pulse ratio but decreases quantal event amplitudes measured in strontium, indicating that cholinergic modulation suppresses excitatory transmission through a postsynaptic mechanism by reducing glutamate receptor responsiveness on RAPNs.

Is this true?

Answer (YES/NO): NO